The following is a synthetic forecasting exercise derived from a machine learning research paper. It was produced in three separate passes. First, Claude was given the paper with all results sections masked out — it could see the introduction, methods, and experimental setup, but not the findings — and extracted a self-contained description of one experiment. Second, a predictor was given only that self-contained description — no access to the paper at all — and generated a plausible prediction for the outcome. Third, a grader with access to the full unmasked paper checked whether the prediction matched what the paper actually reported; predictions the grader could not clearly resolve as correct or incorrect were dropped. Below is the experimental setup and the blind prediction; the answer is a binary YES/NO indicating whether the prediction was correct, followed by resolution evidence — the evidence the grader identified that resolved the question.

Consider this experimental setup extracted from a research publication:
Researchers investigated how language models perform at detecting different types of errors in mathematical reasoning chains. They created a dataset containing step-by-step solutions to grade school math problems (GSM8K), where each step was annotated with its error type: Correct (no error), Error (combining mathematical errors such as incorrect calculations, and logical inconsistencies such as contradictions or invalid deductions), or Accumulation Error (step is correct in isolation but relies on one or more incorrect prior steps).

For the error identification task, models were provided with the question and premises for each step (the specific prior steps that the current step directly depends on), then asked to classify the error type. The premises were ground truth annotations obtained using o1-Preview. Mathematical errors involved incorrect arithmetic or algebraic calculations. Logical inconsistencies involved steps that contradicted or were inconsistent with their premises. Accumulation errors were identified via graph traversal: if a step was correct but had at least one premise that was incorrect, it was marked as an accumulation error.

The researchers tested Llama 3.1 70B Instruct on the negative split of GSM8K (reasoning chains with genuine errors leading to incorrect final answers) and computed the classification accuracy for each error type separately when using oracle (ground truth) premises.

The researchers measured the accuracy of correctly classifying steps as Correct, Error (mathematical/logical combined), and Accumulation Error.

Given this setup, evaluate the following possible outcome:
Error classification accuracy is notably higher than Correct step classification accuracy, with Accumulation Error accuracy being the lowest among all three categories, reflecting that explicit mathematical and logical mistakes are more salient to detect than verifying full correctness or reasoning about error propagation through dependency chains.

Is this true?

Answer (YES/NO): NO